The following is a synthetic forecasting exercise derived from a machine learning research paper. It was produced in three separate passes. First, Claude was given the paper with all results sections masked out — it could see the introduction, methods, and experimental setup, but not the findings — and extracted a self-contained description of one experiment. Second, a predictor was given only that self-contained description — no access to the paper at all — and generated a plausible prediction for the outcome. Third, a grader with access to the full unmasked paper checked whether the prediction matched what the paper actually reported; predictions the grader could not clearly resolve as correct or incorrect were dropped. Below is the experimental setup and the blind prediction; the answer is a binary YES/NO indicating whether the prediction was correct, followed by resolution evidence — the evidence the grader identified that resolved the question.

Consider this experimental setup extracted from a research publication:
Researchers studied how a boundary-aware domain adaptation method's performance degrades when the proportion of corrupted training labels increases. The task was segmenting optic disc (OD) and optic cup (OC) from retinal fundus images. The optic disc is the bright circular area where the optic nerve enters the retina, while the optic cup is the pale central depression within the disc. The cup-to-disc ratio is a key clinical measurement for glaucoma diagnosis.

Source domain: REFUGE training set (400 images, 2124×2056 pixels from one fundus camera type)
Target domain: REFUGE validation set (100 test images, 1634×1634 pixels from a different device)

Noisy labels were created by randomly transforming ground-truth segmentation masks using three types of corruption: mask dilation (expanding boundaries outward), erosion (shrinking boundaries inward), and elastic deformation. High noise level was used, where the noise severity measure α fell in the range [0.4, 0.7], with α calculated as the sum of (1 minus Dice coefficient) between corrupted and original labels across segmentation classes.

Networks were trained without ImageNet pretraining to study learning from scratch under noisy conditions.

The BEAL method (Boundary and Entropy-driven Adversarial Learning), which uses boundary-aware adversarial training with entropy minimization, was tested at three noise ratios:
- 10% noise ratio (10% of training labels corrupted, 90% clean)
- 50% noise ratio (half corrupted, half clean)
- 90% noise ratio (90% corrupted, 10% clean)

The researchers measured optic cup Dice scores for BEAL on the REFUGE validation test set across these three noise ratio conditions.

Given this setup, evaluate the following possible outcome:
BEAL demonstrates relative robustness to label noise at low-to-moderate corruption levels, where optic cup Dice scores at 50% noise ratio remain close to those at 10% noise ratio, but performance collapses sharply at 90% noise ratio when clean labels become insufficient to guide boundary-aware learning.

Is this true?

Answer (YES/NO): NO